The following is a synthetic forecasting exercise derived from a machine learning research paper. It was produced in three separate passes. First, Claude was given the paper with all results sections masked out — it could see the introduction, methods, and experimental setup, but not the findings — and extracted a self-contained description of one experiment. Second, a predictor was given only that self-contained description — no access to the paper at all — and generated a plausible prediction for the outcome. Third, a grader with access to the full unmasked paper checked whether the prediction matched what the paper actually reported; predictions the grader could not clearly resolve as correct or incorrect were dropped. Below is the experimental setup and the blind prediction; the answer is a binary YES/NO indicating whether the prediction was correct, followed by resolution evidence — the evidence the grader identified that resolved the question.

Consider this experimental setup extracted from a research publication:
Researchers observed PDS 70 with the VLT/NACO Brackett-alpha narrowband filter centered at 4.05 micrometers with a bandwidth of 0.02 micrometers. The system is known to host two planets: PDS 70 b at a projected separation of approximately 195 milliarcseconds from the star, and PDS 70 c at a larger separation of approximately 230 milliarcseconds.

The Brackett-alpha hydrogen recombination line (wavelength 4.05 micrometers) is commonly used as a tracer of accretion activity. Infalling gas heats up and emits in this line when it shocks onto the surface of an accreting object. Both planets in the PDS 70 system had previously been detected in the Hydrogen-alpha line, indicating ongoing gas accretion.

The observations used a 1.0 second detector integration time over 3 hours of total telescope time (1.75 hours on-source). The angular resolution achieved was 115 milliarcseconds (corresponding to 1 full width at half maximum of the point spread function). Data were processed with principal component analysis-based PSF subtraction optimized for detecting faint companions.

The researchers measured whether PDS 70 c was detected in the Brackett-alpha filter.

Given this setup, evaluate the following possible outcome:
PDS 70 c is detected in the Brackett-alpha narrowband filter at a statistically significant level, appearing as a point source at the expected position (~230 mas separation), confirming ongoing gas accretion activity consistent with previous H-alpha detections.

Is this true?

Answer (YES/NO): NO